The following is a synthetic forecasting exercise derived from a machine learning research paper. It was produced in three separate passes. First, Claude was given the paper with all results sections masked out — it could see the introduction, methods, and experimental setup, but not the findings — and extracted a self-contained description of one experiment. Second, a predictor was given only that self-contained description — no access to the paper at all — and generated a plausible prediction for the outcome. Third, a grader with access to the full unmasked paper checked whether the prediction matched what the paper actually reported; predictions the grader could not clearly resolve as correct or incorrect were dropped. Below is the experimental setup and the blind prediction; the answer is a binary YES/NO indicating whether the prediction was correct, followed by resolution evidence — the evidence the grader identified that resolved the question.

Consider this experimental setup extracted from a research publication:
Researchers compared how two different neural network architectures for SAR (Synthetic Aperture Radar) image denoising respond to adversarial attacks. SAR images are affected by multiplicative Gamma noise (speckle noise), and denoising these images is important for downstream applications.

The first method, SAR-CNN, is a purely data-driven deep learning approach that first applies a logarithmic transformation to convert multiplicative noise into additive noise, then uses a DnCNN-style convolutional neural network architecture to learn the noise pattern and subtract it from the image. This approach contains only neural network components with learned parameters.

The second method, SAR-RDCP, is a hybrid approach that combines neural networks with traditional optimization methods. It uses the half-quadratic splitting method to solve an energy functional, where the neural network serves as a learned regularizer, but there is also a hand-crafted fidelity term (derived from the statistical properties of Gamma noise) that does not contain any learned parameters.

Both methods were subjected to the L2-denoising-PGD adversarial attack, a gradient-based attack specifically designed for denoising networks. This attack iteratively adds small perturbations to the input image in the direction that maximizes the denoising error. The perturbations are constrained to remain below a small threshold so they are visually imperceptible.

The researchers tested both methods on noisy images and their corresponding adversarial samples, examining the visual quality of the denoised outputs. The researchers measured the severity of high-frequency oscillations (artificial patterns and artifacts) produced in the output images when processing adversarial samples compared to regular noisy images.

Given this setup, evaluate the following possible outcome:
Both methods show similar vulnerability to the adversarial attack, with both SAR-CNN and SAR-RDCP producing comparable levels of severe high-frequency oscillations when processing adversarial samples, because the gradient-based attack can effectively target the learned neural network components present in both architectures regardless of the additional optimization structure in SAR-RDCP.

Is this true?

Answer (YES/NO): NO